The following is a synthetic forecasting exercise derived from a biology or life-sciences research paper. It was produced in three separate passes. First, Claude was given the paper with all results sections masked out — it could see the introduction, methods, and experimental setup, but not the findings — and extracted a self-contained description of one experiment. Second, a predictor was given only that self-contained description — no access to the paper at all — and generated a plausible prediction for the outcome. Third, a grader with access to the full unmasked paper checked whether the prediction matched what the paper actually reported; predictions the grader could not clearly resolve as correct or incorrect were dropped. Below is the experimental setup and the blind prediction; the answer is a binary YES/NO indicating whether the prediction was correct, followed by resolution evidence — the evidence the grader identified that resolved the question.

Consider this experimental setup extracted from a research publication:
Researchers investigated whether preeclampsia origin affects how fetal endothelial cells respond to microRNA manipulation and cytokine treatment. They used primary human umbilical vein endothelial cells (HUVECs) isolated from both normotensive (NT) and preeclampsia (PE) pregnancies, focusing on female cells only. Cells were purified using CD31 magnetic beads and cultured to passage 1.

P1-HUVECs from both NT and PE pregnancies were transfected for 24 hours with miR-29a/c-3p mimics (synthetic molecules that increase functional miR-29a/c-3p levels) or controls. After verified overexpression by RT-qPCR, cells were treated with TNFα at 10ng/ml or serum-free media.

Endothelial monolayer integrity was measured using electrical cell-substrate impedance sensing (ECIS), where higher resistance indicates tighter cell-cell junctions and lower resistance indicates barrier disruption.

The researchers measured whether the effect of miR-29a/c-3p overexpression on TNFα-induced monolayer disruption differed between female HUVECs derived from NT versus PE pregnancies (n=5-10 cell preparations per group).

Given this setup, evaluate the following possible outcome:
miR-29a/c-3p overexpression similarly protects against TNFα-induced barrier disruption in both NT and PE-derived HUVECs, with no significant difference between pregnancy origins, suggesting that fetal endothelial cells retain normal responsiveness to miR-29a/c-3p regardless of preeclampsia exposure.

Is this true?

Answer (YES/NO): NO